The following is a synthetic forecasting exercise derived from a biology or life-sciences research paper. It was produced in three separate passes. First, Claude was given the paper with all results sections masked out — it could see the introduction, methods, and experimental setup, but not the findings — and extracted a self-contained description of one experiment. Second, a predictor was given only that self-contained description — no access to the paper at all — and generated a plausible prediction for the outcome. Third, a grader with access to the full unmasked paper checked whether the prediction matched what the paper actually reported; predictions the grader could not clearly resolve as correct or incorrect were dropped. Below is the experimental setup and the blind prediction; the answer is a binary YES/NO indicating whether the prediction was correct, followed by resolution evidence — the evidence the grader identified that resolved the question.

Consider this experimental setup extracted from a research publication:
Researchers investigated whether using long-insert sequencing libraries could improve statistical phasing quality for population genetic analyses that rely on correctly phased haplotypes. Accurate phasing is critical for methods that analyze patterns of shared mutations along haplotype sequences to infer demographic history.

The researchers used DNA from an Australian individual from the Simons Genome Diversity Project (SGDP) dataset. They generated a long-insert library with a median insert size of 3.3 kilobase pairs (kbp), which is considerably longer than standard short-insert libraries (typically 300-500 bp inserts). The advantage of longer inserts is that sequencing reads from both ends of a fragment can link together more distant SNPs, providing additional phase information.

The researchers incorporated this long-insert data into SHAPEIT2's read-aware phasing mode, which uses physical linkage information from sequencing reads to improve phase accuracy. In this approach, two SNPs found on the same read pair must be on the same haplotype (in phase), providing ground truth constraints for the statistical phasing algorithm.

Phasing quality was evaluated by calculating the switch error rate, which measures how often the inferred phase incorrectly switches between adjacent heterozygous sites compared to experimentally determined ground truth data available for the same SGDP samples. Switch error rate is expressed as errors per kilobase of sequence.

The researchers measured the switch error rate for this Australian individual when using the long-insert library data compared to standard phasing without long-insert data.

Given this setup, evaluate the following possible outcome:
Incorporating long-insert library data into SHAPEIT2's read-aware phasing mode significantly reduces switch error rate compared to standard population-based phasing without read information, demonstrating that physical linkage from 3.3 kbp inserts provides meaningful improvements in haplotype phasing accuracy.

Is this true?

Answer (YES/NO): NO